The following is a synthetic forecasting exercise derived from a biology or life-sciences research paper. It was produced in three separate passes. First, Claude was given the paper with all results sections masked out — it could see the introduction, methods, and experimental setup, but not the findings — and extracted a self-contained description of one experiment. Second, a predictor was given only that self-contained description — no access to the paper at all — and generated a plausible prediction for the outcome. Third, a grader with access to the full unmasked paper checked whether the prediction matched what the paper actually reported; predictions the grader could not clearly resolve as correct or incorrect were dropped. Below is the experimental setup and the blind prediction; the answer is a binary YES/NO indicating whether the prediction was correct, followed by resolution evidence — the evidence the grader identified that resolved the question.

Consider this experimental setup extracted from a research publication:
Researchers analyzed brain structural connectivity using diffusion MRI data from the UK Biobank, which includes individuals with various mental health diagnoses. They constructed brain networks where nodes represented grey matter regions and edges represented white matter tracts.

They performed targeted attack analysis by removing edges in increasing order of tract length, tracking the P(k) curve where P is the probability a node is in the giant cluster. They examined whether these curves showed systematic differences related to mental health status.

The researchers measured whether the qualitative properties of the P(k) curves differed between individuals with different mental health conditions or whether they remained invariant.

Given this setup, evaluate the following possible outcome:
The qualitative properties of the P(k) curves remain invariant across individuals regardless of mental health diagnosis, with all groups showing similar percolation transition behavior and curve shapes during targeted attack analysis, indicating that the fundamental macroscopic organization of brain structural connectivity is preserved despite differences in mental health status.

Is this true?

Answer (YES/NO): YES